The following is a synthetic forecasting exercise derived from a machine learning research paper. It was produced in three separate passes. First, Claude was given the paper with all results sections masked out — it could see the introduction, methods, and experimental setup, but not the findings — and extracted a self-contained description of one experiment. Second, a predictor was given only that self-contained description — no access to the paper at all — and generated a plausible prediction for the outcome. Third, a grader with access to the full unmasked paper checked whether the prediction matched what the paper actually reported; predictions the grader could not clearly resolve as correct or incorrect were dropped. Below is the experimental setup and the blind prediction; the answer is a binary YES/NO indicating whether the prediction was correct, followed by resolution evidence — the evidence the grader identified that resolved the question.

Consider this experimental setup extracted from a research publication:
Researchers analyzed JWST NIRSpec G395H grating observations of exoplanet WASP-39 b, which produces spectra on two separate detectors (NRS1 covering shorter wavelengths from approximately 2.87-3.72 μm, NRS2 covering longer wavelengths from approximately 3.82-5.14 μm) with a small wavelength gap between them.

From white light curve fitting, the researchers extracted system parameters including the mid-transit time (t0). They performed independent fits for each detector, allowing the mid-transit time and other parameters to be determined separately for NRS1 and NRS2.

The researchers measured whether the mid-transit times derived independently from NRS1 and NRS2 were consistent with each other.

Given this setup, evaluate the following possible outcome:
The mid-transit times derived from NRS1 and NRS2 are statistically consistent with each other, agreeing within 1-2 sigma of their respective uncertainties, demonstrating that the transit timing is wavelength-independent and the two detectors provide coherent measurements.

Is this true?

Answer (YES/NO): NO